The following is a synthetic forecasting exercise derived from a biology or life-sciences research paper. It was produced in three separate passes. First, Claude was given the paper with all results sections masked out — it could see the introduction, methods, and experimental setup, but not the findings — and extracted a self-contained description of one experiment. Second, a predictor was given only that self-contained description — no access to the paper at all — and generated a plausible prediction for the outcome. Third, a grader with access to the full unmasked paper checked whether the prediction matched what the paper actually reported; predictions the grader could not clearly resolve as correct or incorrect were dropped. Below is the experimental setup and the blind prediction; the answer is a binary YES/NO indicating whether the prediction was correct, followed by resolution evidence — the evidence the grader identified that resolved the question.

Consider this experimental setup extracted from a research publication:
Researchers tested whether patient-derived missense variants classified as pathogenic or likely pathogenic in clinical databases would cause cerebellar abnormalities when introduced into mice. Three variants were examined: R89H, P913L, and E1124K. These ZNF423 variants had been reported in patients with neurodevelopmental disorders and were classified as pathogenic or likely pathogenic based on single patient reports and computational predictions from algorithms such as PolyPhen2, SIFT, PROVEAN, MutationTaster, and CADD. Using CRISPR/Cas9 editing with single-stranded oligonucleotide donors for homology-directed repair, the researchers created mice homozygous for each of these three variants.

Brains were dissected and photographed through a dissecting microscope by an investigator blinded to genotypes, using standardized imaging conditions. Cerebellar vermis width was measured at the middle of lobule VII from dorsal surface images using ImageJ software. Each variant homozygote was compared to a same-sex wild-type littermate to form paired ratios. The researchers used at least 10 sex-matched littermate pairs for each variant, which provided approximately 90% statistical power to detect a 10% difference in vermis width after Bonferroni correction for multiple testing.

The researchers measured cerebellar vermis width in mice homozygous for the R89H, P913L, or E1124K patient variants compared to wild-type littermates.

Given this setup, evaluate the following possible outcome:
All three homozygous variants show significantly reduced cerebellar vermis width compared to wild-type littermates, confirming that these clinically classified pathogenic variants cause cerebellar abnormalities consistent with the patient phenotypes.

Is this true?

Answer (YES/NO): NO